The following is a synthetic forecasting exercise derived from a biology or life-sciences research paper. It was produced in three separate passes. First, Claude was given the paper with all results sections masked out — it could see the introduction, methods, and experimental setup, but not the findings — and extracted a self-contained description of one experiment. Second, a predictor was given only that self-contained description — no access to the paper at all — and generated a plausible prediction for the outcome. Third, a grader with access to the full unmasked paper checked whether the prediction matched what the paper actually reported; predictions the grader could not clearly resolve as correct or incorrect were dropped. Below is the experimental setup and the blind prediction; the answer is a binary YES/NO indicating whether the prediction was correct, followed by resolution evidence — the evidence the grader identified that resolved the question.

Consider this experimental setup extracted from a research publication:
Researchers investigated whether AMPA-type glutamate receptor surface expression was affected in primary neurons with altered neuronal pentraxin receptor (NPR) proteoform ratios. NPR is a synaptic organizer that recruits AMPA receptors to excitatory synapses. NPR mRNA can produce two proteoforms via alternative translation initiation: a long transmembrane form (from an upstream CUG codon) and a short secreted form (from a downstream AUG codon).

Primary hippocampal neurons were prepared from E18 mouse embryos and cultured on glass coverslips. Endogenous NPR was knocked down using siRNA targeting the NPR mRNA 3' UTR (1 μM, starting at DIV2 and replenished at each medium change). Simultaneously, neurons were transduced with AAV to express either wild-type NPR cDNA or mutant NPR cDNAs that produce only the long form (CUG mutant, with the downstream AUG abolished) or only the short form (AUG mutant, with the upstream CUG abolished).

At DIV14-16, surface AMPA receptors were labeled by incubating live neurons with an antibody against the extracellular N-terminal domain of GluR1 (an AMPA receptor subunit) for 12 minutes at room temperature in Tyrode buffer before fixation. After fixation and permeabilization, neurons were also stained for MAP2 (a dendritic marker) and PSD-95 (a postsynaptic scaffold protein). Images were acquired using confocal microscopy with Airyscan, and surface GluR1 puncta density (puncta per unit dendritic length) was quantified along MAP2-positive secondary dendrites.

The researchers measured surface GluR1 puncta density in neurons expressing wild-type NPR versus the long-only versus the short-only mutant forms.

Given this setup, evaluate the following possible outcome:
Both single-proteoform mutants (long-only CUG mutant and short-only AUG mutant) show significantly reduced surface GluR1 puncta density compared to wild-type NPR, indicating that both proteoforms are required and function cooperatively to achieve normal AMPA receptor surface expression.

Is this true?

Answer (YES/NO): NO